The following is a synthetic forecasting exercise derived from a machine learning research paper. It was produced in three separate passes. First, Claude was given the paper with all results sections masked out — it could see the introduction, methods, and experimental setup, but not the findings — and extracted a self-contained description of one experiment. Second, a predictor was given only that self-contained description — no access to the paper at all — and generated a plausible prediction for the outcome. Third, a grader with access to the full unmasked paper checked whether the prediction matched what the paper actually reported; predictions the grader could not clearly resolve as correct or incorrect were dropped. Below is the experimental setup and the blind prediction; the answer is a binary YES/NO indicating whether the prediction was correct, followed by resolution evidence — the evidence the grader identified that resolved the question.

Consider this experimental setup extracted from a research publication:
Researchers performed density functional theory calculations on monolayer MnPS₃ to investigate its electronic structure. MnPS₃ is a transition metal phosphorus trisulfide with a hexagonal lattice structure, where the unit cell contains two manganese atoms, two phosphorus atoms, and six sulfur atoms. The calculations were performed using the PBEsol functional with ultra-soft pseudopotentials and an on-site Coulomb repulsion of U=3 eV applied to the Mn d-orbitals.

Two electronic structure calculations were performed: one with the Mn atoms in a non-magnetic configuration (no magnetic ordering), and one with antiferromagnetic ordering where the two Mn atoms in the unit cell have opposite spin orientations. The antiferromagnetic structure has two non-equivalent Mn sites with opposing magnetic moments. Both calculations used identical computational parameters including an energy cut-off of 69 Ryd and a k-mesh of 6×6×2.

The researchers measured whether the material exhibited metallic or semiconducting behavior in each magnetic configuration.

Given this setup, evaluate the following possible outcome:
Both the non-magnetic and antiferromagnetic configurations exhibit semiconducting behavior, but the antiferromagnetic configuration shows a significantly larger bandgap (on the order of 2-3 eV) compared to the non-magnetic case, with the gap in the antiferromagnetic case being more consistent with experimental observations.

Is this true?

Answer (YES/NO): NO